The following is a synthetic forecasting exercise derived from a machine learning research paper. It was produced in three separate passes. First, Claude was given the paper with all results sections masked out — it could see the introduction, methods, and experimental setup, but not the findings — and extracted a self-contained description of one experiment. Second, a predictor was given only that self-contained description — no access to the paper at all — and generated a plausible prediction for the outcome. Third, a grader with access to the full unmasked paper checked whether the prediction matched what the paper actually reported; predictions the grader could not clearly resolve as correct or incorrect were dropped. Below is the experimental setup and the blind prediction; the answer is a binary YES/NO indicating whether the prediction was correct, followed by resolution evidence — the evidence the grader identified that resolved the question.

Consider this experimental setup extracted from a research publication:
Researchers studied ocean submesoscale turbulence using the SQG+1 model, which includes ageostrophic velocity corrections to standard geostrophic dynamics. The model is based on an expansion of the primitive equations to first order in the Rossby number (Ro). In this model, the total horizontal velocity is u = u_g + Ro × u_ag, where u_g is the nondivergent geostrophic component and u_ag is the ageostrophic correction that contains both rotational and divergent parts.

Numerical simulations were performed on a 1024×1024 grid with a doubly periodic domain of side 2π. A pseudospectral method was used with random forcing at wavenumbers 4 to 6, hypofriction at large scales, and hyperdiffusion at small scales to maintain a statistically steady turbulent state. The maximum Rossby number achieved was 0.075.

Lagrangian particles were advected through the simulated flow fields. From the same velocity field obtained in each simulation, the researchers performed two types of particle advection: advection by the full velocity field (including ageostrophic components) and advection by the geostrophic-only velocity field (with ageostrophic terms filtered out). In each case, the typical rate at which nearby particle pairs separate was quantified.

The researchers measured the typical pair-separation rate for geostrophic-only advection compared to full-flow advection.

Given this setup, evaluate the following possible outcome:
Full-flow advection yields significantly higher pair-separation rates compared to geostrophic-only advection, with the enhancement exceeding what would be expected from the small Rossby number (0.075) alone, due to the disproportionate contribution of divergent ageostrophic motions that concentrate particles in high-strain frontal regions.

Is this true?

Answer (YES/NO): NO